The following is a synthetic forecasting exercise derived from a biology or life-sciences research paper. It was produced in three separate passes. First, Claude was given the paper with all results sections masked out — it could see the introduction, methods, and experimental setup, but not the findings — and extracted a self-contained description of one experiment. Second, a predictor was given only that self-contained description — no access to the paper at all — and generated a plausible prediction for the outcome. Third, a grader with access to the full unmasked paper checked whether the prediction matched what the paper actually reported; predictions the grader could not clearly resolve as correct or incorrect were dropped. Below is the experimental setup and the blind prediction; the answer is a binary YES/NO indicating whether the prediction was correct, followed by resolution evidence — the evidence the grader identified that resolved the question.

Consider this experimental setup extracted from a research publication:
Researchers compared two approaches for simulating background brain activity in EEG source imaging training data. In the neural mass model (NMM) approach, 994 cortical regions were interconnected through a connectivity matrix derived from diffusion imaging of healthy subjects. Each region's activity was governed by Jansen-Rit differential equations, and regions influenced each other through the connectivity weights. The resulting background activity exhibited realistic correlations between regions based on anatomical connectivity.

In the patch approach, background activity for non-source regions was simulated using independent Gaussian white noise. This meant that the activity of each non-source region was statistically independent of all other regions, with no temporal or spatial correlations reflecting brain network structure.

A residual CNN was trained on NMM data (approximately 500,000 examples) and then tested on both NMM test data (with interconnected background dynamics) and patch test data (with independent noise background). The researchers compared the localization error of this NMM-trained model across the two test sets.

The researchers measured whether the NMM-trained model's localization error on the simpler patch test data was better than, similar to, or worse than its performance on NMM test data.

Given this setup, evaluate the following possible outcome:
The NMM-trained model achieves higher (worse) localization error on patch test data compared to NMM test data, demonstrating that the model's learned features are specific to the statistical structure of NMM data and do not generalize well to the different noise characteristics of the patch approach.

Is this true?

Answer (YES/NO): NO